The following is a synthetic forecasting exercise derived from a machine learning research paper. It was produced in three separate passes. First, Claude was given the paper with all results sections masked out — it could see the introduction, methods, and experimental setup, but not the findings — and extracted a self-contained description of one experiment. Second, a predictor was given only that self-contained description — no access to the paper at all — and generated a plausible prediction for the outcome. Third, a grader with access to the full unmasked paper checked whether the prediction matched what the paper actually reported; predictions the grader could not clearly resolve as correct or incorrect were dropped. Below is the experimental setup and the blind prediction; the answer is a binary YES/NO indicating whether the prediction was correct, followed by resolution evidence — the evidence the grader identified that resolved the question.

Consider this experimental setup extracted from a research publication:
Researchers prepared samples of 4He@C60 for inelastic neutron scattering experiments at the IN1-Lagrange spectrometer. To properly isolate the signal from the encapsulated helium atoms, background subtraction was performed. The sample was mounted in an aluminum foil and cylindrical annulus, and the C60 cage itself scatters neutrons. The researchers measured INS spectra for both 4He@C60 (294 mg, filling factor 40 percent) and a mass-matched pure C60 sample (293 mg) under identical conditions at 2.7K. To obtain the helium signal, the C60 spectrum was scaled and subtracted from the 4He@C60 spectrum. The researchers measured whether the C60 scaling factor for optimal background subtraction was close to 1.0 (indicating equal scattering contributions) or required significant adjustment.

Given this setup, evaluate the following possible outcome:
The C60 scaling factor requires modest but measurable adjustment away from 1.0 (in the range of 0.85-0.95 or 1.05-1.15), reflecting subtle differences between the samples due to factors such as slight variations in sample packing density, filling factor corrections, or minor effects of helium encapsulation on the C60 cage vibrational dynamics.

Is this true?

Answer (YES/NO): YES